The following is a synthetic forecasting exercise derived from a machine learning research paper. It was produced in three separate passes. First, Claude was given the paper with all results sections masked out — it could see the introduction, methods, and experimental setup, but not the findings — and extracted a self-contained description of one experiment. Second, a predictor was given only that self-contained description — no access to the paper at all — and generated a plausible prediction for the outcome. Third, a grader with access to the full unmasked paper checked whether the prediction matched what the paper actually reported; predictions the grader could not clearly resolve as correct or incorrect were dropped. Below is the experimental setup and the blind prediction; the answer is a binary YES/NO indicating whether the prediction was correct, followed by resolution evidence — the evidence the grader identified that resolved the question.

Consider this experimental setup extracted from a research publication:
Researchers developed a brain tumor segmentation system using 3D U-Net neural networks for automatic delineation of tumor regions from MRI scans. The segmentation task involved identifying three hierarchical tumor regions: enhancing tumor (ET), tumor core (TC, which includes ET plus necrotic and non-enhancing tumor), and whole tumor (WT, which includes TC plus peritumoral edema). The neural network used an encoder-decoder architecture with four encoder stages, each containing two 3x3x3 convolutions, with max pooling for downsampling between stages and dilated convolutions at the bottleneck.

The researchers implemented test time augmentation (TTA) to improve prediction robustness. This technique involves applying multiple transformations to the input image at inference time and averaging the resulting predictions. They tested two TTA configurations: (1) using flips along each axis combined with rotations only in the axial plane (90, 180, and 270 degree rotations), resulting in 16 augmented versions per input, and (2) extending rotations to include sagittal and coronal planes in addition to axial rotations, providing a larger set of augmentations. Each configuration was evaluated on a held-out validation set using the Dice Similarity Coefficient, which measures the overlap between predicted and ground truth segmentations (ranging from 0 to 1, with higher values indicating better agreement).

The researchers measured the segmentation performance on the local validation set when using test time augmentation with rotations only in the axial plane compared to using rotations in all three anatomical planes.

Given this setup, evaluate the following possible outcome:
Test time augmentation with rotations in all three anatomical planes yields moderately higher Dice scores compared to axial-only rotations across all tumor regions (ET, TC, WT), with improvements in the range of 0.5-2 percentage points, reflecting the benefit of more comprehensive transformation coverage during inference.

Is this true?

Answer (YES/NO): NO